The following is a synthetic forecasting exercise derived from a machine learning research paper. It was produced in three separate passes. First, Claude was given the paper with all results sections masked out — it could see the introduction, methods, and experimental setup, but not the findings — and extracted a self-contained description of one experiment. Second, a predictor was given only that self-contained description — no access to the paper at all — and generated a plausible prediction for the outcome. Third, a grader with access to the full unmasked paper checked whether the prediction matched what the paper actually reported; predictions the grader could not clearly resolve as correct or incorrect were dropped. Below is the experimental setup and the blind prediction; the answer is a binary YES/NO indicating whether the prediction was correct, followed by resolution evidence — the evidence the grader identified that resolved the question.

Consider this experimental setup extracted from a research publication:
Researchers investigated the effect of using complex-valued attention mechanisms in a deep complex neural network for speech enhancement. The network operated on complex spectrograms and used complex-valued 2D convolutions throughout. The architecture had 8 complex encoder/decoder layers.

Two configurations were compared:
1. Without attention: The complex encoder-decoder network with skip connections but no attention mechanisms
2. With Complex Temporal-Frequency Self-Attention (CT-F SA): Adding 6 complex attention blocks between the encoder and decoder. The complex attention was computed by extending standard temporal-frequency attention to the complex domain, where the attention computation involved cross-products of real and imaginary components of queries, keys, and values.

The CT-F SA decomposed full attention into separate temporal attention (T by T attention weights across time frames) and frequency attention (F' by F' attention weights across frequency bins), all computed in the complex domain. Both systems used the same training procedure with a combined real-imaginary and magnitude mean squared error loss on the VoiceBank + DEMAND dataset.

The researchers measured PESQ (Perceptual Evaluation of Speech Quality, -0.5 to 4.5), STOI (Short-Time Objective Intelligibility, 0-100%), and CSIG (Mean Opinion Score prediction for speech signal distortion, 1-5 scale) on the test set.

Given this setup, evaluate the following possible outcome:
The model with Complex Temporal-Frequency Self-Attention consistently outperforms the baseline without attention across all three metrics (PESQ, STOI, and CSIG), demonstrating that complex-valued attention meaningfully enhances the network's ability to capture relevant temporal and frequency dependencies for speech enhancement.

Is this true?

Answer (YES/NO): YES